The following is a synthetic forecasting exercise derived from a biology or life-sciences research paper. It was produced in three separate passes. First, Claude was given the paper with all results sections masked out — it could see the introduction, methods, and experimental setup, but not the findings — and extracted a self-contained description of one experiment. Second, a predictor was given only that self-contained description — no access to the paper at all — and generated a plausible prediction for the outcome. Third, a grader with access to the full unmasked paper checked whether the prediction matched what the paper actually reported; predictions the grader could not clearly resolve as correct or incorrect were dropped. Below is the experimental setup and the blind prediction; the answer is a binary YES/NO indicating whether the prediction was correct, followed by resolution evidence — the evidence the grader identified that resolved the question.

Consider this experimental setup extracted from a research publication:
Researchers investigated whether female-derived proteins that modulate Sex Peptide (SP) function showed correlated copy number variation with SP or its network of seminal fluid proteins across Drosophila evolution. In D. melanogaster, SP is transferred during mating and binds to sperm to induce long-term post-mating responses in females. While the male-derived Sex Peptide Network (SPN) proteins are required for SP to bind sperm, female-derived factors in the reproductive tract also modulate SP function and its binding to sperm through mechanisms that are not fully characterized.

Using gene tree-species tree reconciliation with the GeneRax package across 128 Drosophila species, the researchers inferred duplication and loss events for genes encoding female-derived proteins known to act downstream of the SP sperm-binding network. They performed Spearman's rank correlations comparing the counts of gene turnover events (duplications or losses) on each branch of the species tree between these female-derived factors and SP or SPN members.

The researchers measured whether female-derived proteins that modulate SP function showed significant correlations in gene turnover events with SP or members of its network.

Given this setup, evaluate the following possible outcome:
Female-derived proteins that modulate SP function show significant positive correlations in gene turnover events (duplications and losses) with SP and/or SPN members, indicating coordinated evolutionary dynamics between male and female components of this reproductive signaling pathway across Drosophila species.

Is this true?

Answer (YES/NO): NO